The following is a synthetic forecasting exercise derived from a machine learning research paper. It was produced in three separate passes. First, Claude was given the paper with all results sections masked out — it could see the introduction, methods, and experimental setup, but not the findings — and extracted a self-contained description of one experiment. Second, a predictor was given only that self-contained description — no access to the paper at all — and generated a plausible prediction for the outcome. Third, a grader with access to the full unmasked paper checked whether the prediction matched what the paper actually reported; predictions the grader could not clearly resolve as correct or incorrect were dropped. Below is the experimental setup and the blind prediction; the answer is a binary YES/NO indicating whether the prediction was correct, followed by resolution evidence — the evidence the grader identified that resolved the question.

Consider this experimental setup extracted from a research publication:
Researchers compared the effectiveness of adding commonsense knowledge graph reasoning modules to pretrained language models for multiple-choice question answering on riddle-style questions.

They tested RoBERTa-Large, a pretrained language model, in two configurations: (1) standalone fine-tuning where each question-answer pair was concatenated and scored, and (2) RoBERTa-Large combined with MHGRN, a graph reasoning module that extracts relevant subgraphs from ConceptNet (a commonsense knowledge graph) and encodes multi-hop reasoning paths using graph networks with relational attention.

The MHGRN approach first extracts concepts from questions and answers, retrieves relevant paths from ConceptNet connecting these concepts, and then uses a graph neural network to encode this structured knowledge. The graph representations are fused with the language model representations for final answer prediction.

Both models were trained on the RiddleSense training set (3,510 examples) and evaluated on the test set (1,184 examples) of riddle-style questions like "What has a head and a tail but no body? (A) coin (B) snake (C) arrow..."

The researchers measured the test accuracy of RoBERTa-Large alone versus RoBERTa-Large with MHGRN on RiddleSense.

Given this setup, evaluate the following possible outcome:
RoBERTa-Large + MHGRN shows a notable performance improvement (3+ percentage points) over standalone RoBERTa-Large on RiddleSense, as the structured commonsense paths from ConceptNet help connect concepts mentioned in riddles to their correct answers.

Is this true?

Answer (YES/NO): NO